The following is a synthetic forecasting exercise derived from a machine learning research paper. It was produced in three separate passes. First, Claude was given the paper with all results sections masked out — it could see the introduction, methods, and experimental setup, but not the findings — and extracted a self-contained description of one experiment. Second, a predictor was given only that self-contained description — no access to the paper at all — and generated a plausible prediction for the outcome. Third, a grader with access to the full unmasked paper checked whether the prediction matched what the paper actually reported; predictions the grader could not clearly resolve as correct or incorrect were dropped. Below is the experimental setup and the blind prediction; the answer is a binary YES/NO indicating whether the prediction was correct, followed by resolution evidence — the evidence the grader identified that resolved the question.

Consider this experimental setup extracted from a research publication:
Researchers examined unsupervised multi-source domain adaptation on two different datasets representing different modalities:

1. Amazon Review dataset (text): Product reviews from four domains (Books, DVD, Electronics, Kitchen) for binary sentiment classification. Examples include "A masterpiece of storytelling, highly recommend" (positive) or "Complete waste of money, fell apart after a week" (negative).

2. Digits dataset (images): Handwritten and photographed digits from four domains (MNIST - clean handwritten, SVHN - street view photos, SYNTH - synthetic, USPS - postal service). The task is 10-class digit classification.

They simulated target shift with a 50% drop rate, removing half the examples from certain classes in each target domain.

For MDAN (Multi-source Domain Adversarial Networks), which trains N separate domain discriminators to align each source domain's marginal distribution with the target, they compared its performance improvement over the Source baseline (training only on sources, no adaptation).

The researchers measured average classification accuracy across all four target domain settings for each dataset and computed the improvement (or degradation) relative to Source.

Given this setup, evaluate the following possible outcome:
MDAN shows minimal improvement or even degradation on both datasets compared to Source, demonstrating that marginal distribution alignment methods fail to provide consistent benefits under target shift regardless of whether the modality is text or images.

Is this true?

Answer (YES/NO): NO